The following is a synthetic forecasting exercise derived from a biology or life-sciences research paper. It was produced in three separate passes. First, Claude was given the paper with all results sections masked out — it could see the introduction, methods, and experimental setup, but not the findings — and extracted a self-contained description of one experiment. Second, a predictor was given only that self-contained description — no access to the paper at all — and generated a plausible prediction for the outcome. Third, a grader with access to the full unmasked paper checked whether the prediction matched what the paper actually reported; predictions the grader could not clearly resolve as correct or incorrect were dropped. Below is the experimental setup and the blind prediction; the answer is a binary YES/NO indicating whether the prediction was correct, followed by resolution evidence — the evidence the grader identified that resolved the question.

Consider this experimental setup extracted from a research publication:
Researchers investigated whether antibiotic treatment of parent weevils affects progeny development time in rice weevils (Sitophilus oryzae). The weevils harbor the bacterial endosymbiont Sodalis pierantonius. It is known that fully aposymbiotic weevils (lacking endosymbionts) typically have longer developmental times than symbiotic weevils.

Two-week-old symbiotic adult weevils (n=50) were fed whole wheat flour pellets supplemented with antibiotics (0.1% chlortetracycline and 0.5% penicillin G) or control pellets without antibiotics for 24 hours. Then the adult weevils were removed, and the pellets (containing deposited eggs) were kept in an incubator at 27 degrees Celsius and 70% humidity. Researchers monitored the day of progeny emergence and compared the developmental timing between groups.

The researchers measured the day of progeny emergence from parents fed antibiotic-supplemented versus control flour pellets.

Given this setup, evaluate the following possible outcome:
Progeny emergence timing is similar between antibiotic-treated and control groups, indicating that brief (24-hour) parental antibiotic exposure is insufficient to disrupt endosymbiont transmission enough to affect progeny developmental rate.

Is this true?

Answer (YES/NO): NO